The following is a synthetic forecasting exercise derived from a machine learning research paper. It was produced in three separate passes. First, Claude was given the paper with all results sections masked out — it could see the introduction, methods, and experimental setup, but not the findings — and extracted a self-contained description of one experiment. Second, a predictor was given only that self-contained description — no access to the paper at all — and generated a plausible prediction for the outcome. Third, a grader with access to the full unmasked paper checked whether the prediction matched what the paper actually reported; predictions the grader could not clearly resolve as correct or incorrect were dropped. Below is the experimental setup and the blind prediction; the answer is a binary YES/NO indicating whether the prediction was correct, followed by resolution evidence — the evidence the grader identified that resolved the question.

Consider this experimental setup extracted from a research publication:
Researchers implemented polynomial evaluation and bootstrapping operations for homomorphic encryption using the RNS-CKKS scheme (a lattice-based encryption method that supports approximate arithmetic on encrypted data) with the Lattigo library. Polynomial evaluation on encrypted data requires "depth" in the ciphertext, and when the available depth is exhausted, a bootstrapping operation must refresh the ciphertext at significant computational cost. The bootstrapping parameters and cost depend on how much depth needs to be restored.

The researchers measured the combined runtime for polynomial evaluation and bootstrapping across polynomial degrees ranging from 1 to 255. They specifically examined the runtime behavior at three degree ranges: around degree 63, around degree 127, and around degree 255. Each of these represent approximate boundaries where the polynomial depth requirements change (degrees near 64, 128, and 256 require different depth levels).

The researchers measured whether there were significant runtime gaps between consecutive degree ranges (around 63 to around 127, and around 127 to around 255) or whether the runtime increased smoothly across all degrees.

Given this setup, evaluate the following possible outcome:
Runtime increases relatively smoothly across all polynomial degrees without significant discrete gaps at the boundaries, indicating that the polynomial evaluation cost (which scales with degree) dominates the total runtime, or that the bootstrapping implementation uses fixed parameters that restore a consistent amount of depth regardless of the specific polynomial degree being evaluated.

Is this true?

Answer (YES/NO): NO